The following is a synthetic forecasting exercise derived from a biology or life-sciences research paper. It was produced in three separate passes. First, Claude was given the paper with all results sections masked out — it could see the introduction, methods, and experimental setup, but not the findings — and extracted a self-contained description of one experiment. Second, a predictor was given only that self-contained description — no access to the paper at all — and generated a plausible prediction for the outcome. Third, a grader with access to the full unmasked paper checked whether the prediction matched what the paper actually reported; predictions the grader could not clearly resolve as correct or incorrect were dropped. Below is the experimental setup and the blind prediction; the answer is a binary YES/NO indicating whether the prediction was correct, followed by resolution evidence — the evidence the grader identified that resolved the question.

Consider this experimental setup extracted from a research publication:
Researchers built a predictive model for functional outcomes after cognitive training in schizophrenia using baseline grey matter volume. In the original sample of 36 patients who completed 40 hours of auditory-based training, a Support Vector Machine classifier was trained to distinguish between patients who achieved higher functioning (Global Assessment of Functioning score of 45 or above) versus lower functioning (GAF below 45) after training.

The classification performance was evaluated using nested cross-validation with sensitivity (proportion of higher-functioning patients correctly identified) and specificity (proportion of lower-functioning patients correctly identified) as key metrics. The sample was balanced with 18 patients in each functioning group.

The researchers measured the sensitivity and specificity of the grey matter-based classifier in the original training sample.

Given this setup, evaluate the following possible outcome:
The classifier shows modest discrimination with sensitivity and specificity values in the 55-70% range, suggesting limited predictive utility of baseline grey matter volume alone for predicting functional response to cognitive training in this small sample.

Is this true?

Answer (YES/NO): NO